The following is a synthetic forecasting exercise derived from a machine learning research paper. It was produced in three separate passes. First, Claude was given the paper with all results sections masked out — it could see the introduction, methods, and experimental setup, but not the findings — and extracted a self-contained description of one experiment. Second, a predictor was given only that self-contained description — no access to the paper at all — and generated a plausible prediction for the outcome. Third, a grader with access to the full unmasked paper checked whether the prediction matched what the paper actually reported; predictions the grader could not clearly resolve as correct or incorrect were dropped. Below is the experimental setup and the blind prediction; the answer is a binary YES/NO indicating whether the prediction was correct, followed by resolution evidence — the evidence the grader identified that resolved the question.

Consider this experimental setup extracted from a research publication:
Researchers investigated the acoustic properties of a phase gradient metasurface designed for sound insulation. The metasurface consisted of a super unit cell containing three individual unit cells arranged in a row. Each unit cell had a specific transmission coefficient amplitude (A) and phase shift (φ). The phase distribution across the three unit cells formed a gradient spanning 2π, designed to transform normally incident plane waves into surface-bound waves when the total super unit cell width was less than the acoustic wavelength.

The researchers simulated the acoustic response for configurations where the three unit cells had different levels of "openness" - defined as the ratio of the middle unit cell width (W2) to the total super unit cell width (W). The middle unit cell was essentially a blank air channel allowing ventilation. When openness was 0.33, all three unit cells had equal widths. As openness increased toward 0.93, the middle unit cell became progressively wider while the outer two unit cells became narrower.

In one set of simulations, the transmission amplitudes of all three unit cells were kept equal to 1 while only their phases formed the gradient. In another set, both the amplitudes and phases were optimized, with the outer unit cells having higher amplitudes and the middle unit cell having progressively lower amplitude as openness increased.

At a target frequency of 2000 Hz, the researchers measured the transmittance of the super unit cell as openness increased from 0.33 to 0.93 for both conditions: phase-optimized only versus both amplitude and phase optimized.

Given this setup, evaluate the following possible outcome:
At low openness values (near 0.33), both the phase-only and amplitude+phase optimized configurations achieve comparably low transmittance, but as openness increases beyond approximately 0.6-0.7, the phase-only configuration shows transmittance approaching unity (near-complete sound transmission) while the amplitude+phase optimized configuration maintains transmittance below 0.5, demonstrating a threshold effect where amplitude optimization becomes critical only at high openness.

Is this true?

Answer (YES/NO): NO